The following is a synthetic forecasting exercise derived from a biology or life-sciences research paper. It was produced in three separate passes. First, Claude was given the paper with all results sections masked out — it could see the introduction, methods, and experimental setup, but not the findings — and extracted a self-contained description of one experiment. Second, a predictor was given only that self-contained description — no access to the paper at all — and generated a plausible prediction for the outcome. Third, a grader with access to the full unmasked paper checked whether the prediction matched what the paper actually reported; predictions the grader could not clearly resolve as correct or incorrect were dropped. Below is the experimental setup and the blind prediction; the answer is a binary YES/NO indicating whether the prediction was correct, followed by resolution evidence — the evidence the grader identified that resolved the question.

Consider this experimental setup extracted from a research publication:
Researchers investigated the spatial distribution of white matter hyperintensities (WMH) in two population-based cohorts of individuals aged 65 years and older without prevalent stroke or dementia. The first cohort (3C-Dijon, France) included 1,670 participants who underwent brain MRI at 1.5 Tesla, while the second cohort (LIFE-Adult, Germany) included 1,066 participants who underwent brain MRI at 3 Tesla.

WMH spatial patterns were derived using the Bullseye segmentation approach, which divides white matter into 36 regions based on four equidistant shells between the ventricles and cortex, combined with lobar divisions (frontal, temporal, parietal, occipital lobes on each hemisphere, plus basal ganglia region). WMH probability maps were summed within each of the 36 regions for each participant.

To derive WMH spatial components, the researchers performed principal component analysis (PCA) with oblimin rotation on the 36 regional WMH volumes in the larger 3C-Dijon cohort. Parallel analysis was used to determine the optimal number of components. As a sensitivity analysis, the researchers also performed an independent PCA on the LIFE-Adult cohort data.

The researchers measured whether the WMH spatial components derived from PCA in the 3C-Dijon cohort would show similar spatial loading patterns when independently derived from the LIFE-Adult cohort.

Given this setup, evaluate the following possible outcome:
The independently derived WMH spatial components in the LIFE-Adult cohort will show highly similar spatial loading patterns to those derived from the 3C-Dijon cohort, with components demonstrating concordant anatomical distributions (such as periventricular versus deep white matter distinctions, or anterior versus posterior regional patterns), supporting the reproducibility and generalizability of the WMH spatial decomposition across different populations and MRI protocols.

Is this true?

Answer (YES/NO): YES